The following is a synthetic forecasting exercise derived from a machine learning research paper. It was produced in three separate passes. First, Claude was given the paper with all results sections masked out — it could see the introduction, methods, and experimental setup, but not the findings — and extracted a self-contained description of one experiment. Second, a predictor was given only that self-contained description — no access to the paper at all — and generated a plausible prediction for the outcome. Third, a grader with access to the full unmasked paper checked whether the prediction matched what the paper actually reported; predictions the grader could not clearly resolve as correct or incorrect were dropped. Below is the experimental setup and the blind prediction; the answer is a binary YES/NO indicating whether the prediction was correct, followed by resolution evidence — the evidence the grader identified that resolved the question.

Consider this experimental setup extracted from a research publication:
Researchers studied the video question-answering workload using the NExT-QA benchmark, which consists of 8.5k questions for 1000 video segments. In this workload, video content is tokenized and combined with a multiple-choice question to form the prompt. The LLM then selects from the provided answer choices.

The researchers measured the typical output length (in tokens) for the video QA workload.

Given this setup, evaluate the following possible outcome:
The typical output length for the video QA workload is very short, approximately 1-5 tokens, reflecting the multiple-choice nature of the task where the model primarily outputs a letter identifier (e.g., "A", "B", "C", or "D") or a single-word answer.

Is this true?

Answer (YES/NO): NO